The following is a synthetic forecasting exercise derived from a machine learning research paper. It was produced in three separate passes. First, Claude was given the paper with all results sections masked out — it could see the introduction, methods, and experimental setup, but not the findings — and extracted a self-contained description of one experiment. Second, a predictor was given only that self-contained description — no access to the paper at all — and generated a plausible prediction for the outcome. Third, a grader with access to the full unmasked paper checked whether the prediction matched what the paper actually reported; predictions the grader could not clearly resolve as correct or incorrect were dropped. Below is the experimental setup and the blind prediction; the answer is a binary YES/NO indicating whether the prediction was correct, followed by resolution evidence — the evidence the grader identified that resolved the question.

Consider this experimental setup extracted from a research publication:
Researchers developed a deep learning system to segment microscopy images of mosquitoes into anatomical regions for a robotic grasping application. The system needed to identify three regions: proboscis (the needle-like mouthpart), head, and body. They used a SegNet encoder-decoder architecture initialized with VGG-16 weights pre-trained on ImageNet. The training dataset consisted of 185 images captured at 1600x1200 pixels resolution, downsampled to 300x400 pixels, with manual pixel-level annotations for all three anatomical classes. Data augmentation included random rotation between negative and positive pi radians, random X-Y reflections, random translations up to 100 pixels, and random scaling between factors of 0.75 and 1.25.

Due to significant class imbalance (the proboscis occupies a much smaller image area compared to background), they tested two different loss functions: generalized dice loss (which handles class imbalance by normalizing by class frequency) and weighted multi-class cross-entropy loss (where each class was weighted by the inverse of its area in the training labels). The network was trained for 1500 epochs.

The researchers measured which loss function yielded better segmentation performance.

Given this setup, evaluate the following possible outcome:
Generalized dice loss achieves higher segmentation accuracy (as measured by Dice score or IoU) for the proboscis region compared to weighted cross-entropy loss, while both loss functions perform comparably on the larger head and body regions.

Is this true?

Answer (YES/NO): NO